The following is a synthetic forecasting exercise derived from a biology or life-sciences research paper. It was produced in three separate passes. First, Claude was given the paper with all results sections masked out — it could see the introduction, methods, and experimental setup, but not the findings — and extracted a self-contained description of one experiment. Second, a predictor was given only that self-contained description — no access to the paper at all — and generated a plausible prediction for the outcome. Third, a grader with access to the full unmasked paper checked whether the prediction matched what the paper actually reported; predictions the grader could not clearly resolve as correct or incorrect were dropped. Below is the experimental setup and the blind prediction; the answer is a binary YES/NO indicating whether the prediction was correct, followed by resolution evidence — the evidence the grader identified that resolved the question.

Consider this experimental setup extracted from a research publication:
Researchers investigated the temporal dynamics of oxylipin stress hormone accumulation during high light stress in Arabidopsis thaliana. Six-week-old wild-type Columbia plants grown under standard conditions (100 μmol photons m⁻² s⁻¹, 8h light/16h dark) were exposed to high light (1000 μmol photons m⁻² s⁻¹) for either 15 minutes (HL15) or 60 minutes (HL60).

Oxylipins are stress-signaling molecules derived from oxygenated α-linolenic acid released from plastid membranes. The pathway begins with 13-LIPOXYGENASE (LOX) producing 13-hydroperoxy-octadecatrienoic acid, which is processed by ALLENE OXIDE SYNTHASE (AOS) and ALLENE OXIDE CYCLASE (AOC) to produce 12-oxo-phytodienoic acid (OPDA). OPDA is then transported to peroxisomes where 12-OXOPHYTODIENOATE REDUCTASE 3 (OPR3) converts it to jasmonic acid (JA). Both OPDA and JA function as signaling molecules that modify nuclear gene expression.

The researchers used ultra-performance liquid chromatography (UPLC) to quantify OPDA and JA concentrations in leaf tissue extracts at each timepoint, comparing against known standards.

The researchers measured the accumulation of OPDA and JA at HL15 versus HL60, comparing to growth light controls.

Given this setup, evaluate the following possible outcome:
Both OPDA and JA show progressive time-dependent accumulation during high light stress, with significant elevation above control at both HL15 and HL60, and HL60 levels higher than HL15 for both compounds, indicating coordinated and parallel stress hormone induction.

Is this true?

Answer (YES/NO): NO